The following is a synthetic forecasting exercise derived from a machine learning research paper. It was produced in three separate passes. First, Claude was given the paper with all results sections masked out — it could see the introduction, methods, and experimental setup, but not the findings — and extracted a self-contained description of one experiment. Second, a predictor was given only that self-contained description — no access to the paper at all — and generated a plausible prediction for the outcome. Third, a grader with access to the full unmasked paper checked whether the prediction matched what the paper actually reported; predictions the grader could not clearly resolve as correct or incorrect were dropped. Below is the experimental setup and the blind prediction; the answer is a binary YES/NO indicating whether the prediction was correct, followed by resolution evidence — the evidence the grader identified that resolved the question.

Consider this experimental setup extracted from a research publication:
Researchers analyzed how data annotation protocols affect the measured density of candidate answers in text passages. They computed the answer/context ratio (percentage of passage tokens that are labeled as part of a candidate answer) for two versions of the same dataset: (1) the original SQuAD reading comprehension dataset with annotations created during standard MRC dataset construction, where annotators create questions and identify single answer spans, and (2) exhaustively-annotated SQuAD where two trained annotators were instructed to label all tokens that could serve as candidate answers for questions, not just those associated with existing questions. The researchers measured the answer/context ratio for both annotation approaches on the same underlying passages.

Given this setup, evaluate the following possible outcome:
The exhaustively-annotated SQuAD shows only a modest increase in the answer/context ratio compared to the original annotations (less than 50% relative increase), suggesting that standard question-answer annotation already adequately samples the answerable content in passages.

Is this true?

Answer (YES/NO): NO